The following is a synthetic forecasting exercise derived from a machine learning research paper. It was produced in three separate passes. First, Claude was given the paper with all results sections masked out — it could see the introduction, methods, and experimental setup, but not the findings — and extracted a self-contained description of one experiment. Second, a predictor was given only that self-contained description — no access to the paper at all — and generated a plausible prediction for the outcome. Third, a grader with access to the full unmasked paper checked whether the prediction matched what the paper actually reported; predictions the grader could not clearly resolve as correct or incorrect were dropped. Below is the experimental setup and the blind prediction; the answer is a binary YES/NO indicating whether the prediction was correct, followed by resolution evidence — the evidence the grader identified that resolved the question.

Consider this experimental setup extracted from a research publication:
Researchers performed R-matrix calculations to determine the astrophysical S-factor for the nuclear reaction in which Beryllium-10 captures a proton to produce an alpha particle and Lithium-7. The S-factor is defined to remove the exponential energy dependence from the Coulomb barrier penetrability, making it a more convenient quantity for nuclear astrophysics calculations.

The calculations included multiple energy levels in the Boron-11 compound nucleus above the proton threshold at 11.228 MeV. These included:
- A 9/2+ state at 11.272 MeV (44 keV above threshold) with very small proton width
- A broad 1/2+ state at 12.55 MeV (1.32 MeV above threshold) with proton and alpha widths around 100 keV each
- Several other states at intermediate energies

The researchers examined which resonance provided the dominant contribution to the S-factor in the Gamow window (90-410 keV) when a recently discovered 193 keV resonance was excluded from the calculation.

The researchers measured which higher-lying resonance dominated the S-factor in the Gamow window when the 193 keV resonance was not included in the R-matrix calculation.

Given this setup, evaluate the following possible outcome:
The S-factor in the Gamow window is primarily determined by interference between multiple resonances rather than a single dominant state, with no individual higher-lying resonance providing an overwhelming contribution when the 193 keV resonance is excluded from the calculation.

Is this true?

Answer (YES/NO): NO